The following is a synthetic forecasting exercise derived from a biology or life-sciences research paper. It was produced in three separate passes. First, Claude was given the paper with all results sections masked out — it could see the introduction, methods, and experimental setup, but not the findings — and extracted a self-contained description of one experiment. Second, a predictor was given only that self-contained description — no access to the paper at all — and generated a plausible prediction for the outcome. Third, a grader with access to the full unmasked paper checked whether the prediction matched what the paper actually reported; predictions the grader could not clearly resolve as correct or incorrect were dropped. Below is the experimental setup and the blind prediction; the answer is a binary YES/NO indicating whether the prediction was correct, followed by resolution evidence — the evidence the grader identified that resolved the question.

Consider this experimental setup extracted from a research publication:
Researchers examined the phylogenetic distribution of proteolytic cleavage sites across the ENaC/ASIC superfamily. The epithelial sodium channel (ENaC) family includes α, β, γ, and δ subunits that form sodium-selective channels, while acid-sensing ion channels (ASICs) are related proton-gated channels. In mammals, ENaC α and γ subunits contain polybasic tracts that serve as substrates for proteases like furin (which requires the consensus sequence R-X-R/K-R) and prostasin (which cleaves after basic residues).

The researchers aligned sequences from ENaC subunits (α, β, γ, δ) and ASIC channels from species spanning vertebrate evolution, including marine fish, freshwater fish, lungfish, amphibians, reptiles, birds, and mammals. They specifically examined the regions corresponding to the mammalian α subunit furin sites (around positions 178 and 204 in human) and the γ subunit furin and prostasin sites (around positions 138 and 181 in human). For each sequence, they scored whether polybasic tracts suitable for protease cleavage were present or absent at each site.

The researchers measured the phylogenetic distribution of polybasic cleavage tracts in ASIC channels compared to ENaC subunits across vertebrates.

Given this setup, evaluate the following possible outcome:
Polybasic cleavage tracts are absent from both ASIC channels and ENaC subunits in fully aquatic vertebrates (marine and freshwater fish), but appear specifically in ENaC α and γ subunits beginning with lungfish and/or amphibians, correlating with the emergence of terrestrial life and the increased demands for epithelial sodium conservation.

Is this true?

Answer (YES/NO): NO